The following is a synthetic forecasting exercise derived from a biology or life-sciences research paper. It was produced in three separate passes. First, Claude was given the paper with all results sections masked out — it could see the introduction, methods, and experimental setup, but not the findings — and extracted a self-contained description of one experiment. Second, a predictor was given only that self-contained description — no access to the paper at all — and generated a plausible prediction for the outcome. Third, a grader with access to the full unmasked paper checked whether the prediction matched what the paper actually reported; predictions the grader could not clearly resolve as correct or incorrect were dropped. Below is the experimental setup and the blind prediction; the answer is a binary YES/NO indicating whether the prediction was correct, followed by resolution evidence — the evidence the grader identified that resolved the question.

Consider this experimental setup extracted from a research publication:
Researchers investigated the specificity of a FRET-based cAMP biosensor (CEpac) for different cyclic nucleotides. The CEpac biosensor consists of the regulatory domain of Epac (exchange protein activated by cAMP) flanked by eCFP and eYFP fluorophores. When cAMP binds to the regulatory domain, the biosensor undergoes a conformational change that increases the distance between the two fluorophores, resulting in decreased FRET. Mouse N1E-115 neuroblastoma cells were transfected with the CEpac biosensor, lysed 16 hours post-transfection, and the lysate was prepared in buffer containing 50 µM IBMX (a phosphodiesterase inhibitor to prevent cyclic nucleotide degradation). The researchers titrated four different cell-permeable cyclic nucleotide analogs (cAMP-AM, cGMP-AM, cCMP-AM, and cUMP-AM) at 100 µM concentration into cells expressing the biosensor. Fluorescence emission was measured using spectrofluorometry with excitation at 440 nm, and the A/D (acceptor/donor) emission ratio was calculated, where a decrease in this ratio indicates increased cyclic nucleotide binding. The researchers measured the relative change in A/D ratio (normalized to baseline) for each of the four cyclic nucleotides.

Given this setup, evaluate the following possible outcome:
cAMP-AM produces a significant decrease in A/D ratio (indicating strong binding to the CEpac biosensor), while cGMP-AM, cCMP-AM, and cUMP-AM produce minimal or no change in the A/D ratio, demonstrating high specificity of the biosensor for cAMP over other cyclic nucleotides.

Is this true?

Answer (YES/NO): YES